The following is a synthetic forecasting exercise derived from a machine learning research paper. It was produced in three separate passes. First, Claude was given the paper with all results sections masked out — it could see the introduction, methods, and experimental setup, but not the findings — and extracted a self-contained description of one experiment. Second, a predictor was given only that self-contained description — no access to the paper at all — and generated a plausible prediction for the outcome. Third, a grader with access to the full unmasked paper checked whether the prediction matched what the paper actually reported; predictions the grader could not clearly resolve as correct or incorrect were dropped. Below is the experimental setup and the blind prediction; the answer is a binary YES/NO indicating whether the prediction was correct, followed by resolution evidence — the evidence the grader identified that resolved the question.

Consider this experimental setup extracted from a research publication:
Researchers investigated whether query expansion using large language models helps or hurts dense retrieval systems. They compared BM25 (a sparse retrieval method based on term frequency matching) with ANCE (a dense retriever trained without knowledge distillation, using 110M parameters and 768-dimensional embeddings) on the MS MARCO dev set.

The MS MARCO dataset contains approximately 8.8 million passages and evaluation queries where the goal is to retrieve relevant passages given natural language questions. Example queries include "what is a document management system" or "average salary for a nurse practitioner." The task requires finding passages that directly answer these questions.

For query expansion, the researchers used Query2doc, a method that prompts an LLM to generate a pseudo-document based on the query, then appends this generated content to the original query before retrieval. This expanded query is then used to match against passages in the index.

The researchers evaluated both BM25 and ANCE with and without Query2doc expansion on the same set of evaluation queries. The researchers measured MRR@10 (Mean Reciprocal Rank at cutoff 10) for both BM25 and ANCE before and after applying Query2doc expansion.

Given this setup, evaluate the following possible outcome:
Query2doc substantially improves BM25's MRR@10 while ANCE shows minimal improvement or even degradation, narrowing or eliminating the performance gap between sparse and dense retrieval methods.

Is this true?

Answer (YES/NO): YES